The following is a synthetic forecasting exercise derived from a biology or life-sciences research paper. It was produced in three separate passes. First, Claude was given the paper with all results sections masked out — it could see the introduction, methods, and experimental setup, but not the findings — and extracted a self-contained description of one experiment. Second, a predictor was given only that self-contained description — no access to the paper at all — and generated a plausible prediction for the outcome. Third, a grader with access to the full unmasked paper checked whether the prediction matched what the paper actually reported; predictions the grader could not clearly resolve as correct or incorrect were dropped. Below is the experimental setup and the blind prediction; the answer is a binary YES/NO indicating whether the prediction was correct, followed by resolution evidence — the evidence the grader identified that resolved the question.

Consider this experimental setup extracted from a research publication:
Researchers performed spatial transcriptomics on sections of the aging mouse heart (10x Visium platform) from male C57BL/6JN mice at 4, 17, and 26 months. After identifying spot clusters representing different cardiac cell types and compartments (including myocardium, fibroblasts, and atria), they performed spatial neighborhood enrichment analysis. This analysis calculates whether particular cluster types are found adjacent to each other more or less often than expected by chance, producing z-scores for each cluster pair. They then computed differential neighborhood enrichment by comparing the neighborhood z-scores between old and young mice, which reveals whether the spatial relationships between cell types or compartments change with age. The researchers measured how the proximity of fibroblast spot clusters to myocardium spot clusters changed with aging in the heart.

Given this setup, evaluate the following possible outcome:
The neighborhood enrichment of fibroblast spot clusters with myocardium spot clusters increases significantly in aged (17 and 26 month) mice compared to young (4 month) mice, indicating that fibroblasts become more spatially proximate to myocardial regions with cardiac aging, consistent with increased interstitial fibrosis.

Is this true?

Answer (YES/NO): NO